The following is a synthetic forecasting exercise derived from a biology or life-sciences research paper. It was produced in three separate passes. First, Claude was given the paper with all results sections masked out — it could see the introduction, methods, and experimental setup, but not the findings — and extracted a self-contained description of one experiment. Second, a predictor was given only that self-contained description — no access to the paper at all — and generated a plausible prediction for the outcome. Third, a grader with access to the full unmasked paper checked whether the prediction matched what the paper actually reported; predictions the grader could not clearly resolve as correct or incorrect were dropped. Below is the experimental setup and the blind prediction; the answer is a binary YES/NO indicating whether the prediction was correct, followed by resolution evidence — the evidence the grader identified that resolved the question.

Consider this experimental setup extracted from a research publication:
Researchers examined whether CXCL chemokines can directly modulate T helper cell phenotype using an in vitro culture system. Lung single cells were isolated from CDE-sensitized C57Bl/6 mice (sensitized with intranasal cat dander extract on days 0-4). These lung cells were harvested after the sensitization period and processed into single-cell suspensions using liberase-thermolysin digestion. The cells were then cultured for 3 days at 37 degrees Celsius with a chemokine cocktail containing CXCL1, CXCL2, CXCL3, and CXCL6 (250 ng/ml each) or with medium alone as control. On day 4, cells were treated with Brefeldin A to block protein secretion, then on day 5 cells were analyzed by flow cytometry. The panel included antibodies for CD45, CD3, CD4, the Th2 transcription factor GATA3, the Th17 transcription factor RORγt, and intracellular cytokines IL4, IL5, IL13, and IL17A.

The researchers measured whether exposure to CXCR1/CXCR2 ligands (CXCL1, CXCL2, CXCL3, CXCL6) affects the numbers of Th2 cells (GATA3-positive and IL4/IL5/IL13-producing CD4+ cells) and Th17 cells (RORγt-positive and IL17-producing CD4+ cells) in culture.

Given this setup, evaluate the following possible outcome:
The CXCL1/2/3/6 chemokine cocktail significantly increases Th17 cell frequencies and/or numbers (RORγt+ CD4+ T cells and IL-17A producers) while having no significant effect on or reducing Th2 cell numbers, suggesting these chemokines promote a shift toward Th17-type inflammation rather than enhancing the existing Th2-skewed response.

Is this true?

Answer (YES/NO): NO